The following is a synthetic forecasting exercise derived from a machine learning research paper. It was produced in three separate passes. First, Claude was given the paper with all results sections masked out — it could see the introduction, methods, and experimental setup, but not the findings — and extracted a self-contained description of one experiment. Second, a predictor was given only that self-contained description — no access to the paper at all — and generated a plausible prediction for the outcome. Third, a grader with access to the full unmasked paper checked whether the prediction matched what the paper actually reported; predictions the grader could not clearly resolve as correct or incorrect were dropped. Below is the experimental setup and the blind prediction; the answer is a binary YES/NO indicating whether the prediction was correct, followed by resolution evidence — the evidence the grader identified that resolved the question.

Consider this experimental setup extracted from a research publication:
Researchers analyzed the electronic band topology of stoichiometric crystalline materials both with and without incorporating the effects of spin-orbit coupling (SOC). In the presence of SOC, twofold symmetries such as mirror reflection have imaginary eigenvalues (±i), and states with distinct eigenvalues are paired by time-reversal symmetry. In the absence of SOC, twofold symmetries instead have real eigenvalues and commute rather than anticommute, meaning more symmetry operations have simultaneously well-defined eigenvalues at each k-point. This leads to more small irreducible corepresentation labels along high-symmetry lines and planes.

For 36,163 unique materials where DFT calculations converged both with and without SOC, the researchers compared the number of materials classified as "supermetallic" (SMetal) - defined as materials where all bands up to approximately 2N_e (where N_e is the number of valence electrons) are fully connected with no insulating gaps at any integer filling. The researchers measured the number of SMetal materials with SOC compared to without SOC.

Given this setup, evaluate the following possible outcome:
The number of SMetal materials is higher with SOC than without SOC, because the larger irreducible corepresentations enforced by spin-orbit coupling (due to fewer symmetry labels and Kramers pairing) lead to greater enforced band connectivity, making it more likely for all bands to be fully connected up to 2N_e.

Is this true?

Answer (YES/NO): NO